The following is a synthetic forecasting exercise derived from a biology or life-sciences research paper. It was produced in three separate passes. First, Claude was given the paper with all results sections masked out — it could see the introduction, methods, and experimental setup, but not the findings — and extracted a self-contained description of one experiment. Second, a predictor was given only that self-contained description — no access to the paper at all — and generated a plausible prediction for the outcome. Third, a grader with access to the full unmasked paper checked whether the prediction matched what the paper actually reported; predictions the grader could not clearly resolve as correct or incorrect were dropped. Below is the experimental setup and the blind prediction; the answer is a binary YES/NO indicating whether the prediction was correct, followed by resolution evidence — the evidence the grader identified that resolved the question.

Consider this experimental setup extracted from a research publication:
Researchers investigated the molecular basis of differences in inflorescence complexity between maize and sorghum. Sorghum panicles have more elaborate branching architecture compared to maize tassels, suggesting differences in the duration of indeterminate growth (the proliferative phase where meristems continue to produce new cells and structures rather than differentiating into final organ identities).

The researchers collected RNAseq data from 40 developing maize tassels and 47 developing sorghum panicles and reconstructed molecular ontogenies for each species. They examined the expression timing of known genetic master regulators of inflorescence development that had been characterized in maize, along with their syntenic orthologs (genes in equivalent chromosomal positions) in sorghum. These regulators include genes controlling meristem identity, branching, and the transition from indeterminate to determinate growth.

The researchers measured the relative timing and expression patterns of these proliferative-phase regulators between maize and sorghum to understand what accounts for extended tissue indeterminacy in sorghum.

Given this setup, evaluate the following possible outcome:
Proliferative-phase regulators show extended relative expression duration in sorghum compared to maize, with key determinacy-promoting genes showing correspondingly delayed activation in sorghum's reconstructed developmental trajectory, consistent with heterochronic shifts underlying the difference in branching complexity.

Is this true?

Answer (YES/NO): NO